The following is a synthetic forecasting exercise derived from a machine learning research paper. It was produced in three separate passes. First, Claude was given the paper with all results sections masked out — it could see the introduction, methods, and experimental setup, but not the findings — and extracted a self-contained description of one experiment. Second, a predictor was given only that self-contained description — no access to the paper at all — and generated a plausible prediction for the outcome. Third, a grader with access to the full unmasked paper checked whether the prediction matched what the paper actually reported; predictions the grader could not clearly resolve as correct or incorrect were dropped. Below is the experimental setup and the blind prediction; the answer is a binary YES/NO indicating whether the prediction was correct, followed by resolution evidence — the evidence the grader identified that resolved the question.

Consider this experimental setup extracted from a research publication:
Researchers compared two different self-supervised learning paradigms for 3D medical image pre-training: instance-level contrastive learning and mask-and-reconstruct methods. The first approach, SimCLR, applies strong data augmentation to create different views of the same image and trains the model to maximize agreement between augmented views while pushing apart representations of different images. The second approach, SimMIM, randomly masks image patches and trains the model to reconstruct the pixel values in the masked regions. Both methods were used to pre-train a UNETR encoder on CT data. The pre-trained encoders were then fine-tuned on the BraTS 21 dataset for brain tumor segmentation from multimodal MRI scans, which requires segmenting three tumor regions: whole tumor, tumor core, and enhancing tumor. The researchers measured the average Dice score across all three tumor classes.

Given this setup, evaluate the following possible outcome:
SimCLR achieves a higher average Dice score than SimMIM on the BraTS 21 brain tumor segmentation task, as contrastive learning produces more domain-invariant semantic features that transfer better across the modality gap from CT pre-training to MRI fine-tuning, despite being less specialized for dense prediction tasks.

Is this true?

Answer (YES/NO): NO